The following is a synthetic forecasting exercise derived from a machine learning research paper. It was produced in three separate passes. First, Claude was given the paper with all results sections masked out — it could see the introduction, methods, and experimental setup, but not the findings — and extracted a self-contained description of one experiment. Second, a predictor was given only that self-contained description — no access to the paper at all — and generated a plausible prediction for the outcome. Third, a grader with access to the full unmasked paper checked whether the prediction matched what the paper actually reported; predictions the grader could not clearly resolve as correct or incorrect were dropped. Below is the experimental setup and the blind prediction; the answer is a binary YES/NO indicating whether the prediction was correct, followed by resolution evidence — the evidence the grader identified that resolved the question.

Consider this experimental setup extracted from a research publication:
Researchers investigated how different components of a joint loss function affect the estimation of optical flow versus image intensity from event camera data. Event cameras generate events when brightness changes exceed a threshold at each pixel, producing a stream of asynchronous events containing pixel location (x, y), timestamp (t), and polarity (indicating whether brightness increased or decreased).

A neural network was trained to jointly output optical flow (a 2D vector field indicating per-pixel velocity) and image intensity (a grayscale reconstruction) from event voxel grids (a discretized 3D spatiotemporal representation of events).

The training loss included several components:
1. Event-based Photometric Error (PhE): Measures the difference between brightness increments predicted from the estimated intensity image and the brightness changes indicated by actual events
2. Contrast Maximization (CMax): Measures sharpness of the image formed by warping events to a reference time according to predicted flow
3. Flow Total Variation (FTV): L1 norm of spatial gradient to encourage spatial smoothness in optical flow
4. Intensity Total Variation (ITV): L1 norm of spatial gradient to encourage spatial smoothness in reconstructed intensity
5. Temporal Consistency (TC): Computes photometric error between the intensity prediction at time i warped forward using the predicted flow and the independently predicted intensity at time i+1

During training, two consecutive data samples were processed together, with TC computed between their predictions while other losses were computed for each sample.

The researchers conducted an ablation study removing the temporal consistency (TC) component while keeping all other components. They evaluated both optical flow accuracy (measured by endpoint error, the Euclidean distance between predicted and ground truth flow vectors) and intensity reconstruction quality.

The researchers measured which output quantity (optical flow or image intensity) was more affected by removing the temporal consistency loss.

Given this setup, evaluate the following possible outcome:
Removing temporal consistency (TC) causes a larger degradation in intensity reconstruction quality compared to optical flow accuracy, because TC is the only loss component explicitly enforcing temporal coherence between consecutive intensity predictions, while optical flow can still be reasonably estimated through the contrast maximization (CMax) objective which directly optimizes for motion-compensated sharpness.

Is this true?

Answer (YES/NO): YES